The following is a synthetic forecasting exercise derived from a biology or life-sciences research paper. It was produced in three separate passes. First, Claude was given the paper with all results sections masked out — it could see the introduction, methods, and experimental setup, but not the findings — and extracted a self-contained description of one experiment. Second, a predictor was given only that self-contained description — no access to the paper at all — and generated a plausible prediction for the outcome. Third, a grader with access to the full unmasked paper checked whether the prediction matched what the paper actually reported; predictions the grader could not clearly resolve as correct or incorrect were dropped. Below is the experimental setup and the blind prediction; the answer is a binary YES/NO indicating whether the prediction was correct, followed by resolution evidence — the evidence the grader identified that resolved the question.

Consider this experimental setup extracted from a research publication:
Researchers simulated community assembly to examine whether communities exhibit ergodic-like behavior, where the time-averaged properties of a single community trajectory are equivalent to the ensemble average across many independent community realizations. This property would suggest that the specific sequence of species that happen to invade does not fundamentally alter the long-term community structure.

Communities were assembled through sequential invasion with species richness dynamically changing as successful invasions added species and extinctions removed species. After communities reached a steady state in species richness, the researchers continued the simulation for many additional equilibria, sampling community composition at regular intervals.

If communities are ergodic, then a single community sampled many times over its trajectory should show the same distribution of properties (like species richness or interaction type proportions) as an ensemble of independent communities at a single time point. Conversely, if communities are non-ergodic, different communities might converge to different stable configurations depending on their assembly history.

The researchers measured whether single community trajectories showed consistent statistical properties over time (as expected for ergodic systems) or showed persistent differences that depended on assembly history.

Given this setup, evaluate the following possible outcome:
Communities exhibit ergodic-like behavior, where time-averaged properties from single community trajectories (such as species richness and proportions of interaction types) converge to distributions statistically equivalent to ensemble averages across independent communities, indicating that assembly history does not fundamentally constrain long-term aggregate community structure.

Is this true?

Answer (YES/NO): YES